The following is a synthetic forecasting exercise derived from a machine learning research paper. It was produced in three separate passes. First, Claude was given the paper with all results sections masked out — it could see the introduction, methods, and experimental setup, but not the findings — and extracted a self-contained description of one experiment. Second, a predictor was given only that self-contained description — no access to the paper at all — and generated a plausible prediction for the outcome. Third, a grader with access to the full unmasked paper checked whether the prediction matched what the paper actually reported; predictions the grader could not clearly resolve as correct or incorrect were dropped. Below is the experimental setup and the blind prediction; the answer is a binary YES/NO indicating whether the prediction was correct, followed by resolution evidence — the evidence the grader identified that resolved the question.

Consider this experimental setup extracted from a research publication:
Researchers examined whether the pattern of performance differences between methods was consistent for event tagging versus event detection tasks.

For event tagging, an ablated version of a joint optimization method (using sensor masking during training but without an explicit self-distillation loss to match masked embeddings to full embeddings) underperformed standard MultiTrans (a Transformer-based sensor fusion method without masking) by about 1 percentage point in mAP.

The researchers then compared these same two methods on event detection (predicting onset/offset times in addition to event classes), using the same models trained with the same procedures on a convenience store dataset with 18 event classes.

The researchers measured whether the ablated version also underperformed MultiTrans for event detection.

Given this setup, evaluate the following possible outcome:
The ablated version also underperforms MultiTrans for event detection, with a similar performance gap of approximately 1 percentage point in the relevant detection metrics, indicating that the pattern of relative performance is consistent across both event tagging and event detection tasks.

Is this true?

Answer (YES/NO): NO